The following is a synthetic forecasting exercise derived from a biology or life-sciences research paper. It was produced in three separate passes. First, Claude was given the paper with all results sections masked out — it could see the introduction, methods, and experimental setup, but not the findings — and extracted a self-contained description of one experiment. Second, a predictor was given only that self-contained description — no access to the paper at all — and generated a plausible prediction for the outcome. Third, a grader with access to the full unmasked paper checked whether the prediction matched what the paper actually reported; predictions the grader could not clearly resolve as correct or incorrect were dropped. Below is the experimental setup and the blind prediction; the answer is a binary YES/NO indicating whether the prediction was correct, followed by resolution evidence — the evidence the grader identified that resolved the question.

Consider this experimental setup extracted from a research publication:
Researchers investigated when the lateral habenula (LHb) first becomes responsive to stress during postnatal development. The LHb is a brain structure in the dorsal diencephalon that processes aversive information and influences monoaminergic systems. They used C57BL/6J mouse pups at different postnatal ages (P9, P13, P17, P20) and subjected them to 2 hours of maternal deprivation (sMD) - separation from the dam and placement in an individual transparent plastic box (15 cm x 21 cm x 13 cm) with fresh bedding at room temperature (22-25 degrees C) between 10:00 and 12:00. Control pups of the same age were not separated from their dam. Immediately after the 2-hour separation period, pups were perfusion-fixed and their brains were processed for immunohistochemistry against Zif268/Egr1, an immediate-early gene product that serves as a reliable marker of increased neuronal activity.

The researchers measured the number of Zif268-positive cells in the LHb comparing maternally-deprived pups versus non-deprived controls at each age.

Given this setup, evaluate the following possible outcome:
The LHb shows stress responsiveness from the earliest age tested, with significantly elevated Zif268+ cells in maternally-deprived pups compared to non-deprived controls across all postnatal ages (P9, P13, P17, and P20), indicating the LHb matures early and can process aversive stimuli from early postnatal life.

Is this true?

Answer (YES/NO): NO